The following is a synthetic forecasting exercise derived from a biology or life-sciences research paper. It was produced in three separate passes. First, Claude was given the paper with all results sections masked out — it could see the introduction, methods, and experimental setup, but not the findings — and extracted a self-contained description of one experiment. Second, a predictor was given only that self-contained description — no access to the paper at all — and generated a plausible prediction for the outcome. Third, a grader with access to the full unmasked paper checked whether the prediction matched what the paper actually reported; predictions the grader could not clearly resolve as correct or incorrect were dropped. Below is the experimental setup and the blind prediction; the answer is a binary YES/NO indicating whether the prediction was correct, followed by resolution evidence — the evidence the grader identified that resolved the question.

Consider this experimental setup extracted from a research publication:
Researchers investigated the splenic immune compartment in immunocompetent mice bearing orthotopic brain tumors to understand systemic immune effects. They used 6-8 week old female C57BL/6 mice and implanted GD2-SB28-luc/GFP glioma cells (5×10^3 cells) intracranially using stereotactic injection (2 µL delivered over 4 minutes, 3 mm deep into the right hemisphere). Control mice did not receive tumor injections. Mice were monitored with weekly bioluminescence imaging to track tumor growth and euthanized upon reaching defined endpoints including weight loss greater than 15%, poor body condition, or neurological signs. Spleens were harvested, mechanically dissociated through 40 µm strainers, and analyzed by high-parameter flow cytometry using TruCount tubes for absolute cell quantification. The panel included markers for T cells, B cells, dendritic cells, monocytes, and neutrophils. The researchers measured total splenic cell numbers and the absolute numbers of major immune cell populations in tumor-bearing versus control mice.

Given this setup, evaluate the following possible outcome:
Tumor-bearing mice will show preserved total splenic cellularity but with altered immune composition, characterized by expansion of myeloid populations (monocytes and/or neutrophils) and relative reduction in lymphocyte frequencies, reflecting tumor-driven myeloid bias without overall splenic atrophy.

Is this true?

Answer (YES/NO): NO